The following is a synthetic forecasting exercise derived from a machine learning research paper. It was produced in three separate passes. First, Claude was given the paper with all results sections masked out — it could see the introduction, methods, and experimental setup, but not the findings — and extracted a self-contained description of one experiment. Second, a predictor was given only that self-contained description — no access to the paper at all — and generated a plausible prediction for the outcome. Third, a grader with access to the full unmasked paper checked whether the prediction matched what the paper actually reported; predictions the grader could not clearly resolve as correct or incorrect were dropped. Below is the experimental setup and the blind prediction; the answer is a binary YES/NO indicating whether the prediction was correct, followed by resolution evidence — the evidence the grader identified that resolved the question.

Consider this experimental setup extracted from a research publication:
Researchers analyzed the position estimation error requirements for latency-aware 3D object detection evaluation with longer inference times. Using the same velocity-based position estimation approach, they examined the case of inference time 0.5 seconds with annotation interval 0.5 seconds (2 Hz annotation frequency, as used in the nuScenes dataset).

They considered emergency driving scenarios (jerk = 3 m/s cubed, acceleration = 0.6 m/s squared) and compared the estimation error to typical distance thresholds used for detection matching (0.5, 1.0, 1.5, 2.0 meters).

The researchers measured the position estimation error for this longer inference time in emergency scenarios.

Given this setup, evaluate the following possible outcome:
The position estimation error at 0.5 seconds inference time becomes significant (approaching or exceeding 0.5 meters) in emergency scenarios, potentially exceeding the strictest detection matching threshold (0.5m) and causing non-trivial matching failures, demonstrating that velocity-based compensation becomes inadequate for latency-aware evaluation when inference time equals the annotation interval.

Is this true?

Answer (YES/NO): YES